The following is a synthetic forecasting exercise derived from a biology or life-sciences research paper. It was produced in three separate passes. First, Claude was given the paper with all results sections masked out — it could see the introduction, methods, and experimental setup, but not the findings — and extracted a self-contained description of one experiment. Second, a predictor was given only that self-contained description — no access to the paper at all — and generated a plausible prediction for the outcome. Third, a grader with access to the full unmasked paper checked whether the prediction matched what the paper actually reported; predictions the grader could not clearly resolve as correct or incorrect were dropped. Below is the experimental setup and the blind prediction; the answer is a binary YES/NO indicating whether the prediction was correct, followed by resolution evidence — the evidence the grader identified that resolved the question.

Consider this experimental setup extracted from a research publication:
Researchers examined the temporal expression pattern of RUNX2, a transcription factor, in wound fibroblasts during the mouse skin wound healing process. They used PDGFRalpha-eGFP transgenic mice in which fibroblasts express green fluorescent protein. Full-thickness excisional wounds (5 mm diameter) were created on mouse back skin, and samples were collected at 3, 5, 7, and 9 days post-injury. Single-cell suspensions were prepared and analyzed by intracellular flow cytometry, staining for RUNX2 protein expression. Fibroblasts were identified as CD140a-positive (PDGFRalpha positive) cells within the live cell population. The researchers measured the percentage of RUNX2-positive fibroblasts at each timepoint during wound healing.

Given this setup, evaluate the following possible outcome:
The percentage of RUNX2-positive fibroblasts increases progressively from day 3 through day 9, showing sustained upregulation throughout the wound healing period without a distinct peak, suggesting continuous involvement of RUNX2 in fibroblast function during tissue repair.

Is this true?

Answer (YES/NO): NO